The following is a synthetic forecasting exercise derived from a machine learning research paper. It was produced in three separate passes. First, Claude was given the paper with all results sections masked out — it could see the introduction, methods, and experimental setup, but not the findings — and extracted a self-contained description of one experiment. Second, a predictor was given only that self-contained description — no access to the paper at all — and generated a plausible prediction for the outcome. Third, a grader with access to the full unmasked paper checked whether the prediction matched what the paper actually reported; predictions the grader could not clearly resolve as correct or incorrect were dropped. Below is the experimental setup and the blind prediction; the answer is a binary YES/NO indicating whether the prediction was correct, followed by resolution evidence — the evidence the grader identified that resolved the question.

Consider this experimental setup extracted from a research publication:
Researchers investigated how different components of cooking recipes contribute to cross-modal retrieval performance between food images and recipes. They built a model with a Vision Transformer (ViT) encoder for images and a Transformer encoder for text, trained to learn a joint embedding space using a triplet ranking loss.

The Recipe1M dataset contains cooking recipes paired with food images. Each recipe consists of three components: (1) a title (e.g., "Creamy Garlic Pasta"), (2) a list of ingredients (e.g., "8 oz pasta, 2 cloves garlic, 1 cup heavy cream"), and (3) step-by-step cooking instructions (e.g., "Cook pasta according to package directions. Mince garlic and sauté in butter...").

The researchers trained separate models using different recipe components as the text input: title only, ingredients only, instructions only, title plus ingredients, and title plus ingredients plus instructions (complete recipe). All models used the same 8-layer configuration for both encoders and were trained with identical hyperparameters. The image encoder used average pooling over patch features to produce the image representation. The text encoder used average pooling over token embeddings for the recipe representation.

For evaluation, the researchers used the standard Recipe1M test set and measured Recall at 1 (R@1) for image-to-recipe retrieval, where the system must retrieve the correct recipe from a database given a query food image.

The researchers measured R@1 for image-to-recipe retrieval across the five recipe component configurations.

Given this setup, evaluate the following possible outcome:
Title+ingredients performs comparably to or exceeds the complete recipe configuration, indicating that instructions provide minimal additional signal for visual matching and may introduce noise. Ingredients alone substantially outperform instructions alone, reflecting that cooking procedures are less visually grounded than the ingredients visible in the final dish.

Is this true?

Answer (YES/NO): NO